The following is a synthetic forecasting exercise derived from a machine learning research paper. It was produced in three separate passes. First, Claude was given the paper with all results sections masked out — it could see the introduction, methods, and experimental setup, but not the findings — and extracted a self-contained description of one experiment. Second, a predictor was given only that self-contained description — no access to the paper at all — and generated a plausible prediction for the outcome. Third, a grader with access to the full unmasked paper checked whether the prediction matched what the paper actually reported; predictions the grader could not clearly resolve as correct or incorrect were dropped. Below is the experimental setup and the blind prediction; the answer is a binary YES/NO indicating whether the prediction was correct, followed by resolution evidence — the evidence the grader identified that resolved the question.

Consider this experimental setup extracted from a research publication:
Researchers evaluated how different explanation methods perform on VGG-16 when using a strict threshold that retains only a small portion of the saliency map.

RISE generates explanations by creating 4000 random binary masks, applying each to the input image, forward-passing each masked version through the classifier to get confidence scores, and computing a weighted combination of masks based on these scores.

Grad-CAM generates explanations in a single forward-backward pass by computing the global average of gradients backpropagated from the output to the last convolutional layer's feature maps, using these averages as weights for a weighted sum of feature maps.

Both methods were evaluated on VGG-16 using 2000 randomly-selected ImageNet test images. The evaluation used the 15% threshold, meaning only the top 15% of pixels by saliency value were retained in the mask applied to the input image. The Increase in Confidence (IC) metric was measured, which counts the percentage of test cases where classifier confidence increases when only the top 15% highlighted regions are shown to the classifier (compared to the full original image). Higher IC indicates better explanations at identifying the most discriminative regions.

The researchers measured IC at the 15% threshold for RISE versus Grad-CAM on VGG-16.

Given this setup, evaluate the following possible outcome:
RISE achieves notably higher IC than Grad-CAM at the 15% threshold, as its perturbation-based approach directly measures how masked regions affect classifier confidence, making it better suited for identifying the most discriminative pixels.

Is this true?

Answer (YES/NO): YES